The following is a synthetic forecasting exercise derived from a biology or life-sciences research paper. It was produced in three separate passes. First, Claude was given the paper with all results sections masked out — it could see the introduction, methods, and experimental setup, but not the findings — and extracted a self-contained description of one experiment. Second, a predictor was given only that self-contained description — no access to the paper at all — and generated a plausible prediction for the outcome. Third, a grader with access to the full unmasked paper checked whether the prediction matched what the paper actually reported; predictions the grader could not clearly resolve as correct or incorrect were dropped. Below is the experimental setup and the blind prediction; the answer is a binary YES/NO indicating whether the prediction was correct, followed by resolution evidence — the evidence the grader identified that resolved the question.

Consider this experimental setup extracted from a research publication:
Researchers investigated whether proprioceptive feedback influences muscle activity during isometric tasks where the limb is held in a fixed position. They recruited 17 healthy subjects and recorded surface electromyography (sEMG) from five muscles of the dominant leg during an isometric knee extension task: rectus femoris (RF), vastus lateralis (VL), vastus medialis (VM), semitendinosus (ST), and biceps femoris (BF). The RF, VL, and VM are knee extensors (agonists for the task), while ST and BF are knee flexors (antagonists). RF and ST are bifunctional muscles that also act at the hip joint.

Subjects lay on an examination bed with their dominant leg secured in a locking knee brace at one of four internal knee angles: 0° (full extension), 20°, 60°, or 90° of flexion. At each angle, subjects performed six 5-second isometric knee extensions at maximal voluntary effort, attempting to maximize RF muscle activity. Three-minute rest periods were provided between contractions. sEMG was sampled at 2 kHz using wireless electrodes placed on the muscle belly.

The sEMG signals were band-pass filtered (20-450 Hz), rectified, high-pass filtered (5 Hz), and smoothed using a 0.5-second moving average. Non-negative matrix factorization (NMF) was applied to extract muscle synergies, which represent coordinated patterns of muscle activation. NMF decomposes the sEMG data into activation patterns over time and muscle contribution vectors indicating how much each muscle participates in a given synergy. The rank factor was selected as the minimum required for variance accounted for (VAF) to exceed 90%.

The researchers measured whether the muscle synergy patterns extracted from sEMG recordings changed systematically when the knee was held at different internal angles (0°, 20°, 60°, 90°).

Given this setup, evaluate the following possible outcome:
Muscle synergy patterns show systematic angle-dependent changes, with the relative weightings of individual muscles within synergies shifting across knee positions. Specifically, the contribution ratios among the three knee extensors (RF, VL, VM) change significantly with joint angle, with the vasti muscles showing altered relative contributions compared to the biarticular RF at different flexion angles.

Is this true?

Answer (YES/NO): NO